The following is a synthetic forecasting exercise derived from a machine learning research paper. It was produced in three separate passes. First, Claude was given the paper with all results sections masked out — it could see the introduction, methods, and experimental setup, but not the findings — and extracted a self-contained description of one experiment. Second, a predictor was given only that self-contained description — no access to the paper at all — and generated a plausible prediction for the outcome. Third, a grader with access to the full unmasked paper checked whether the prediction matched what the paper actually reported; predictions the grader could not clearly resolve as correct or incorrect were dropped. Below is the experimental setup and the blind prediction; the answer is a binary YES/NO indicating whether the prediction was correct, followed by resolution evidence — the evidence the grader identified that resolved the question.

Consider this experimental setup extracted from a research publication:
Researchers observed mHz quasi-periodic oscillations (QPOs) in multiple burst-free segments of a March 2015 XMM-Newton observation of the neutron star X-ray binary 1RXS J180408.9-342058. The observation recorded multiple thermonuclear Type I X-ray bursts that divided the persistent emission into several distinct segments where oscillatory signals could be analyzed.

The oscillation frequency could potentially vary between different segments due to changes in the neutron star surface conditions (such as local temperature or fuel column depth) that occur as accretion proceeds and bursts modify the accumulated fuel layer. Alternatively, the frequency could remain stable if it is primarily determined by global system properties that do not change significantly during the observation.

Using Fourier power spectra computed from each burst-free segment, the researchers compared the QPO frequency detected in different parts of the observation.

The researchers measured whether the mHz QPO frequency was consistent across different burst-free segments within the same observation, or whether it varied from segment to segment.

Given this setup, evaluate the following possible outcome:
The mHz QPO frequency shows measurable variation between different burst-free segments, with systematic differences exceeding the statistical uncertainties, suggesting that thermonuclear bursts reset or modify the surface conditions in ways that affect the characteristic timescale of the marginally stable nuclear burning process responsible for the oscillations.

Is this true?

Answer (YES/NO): NO